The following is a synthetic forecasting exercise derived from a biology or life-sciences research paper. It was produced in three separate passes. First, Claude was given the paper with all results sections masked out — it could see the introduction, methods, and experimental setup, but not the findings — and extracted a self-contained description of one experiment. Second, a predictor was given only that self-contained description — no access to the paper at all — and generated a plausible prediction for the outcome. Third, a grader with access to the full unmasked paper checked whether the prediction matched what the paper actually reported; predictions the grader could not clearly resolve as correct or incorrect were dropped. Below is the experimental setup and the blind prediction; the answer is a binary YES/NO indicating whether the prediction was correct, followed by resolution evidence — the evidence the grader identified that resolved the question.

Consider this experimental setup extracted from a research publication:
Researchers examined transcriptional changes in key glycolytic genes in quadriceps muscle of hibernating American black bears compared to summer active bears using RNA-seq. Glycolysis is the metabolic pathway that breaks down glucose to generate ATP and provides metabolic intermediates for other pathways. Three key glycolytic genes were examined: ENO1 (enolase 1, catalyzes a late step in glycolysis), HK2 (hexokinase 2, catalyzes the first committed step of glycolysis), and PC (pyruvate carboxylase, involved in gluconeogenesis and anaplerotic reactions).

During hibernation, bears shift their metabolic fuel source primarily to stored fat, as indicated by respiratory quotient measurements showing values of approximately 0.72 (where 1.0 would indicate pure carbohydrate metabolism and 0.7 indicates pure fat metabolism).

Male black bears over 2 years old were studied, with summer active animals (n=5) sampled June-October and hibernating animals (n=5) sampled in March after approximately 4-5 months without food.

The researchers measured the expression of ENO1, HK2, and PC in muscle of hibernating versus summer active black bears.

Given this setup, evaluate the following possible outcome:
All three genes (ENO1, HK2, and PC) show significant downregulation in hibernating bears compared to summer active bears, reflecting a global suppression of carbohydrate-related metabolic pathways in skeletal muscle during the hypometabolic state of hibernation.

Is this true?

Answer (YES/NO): YES